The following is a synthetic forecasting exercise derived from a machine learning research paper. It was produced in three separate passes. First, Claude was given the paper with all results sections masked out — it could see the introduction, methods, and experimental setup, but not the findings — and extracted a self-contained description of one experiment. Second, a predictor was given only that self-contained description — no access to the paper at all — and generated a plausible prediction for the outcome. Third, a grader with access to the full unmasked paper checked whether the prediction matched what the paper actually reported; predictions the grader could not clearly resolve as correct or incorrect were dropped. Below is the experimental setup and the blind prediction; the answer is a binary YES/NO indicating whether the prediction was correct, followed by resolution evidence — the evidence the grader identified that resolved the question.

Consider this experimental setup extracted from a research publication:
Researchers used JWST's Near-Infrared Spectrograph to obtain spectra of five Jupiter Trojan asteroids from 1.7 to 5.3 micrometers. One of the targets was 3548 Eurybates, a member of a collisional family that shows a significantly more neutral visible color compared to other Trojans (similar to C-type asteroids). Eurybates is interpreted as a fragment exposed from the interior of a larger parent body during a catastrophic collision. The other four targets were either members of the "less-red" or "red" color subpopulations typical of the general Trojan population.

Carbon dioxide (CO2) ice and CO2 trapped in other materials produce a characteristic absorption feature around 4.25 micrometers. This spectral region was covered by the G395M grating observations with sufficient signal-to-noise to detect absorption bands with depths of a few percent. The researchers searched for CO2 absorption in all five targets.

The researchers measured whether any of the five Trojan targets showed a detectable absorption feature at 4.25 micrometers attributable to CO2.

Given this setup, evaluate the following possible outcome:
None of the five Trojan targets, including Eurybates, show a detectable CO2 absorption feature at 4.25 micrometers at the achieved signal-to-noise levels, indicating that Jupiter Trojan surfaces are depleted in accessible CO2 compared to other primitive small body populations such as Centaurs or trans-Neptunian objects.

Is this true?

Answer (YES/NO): NO